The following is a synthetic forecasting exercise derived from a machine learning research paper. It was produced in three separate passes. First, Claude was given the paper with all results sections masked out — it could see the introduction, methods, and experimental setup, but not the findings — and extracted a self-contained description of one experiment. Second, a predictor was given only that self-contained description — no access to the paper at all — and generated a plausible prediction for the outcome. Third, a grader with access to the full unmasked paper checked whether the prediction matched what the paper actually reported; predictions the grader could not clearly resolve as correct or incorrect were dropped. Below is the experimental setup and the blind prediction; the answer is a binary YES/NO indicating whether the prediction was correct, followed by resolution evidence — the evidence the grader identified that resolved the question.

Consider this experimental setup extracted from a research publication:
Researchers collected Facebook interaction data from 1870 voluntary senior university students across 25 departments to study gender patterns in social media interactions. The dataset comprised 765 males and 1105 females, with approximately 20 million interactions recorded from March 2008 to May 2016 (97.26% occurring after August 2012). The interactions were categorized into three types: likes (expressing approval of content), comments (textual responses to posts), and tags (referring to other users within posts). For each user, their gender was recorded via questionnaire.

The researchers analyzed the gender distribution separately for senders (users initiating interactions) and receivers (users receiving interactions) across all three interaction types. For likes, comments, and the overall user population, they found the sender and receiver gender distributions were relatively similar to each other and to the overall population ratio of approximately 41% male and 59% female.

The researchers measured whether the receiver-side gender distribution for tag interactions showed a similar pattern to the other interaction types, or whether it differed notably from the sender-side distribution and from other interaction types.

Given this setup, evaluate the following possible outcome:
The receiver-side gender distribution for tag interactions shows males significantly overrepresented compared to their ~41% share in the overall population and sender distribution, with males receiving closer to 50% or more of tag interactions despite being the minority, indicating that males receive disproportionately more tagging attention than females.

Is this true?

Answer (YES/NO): NO